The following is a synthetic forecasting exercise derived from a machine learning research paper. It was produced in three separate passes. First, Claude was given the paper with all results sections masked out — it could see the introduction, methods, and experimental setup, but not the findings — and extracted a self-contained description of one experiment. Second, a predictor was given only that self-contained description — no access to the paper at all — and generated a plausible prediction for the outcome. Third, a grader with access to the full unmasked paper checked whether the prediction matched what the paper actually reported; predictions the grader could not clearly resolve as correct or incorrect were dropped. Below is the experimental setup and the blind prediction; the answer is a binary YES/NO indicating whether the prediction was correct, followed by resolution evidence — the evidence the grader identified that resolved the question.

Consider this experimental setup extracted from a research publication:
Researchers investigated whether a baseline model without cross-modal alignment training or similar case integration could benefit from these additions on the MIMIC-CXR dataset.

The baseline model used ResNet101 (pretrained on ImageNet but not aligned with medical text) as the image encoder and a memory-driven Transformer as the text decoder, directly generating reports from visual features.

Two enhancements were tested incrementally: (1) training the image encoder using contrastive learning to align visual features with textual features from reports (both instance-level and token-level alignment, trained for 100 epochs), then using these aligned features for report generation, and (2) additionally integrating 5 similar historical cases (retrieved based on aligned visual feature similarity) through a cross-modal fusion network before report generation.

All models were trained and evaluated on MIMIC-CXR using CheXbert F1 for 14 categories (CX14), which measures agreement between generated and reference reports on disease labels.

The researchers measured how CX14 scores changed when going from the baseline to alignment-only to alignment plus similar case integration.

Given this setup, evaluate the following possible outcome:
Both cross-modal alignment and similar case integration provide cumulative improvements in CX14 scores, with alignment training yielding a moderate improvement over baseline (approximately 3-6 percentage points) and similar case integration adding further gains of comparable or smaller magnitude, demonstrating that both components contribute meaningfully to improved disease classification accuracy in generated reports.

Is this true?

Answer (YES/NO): NO